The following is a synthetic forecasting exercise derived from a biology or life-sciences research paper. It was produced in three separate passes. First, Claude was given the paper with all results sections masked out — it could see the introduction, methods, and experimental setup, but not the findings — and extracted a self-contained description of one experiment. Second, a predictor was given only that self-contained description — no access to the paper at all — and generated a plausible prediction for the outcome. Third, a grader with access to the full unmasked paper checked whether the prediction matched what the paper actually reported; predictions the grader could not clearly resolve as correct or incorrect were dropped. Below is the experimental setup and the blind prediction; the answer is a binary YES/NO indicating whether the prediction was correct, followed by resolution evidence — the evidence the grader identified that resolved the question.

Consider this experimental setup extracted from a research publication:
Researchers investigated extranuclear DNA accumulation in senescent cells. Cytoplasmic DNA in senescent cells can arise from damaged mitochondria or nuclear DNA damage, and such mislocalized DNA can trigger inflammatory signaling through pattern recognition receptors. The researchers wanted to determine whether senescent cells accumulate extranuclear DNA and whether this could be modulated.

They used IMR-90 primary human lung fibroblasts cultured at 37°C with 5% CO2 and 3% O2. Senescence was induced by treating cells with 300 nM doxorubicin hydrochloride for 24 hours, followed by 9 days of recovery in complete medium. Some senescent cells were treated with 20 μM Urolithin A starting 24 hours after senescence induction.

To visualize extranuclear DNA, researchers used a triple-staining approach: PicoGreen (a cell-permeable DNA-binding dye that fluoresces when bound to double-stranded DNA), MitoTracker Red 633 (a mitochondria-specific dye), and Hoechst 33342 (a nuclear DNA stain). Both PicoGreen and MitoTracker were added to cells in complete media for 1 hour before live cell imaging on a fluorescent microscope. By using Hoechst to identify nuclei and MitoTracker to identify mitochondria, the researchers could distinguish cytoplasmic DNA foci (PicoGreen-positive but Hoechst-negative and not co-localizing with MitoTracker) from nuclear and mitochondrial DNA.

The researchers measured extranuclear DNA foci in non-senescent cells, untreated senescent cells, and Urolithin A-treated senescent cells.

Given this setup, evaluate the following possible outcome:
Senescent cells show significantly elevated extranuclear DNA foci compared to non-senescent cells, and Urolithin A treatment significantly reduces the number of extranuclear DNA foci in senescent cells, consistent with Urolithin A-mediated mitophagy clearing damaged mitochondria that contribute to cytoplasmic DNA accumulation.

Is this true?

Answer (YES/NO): YES